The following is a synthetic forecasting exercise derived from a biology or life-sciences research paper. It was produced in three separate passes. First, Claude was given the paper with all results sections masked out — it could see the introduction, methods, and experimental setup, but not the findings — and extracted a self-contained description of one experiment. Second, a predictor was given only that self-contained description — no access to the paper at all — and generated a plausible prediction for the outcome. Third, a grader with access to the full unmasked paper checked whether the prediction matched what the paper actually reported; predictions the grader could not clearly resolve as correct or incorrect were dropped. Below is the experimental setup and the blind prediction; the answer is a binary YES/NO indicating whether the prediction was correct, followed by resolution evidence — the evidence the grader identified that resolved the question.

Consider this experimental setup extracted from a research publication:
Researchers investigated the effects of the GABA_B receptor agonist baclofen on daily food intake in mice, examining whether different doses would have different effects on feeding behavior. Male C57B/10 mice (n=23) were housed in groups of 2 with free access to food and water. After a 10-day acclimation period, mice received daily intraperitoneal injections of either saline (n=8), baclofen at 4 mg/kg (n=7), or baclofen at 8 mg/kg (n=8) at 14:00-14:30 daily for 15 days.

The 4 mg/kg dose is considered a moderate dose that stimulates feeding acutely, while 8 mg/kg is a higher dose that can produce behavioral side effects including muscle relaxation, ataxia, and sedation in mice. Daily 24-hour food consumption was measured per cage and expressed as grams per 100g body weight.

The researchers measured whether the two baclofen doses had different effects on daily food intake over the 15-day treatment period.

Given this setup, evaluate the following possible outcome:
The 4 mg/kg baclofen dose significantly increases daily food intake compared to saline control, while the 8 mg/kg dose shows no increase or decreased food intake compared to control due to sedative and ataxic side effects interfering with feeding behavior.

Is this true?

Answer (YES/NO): NO